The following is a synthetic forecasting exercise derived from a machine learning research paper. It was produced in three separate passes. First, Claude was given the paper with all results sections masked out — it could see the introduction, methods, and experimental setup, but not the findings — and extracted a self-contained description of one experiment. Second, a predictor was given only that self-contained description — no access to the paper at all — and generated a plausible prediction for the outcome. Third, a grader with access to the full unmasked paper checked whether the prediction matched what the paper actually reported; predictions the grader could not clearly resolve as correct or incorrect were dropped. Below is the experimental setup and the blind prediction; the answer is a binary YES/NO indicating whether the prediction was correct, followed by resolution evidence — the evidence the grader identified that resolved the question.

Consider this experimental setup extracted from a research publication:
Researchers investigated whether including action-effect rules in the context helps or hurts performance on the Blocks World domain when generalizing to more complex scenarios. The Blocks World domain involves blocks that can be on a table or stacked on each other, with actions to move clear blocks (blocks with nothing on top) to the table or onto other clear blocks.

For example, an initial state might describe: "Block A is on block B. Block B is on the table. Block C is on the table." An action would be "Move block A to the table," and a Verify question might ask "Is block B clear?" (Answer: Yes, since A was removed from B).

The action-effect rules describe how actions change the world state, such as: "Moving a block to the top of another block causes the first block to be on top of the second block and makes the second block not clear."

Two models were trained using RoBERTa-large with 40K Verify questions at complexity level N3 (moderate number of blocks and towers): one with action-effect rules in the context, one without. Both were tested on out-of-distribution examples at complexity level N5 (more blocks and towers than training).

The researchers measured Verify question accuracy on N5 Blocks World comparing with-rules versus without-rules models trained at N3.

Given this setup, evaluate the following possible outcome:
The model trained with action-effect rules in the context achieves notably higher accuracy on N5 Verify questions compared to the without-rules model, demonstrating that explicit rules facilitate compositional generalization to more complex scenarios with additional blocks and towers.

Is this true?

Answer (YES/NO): NO